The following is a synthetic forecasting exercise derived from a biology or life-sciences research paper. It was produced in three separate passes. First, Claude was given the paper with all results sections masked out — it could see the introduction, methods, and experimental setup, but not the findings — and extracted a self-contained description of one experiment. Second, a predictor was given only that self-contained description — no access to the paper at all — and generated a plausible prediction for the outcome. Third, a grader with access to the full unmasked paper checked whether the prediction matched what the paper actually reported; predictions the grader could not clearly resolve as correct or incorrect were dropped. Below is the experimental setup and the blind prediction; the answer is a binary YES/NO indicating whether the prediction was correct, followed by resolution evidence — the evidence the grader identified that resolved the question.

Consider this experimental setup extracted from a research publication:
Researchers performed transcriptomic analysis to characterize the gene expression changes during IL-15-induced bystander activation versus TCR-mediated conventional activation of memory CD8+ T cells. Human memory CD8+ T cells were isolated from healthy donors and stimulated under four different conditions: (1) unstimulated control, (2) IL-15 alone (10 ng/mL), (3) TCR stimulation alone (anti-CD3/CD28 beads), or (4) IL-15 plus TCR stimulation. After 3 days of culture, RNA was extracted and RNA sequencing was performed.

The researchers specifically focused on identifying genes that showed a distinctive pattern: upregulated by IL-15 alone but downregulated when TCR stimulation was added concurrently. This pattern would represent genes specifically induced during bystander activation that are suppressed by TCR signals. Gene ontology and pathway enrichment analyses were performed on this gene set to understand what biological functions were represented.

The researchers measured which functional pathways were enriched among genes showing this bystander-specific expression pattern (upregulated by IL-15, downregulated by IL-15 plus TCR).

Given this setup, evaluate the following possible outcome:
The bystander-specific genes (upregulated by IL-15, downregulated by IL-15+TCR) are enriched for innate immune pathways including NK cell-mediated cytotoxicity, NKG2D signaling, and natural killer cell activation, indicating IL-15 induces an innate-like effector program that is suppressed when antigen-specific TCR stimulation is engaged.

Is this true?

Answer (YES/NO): YES